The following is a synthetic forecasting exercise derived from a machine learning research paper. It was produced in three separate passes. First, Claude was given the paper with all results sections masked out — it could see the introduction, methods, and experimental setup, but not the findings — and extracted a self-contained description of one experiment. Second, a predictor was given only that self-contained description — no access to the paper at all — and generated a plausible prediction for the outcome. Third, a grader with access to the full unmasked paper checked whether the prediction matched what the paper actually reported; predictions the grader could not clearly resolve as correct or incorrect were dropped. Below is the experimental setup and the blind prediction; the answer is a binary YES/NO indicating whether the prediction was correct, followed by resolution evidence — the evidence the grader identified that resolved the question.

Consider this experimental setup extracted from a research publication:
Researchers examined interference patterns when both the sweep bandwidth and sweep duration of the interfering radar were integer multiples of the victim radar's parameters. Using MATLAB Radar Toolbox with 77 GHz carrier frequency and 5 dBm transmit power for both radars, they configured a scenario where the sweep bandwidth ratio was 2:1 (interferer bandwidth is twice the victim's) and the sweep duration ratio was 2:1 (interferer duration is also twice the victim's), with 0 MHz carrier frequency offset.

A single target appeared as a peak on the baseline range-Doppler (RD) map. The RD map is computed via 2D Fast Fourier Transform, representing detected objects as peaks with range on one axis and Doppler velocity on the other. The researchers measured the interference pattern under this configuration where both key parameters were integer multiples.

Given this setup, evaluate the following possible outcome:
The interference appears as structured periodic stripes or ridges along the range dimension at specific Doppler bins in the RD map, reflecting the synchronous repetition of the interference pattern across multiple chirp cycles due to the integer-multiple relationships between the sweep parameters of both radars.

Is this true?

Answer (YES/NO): NO